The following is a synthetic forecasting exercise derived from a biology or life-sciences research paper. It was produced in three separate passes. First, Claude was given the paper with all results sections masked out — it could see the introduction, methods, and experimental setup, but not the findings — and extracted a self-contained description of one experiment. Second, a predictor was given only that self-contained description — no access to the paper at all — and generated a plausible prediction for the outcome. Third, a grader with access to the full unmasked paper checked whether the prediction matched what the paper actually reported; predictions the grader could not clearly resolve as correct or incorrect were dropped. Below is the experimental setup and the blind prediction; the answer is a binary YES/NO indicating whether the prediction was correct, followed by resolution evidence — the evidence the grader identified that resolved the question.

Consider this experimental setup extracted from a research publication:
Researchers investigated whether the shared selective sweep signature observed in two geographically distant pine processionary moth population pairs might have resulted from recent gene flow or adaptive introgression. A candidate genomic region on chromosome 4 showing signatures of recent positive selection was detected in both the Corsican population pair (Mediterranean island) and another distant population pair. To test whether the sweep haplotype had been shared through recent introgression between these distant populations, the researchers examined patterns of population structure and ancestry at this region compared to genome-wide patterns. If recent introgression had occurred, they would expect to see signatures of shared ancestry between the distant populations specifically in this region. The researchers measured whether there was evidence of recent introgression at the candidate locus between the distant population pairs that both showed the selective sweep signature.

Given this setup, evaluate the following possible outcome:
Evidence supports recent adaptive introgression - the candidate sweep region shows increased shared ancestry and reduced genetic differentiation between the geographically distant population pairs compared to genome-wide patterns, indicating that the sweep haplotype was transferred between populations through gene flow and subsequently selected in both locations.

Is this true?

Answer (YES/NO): NO